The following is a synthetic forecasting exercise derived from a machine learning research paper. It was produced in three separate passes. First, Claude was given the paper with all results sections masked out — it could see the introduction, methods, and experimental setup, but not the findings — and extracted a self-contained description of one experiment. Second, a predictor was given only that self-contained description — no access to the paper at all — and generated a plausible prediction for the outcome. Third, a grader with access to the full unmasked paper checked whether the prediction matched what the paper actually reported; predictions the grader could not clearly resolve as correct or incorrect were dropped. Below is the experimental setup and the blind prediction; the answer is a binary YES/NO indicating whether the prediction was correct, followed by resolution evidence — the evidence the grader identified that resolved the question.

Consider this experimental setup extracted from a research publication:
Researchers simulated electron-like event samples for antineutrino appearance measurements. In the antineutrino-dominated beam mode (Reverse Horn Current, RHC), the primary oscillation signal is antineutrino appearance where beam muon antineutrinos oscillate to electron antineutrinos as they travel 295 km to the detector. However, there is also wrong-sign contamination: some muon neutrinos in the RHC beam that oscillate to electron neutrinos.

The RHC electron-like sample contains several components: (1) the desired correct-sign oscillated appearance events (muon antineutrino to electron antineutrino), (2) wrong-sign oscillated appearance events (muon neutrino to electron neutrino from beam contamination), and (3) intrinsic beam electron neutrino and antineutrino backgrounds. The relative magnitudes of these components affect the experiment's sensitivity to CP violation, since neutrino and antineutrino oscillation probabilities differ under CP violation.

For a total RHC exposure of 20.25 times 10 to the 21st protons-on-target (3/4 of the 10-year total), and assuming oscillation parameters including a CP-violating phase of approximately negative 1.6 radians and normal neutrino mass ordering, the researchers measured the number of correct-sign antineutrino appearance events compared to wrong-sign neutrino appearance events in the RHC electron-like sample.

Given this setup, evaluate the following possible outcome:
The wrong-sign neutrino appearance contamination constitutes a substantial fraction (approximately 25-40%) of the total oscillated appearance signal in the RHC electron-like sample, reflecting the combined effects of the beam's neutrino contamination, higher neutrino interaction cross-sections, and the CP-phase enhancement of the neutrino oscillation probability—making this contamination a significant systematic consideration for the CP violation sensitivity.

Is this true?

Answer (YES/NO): NO